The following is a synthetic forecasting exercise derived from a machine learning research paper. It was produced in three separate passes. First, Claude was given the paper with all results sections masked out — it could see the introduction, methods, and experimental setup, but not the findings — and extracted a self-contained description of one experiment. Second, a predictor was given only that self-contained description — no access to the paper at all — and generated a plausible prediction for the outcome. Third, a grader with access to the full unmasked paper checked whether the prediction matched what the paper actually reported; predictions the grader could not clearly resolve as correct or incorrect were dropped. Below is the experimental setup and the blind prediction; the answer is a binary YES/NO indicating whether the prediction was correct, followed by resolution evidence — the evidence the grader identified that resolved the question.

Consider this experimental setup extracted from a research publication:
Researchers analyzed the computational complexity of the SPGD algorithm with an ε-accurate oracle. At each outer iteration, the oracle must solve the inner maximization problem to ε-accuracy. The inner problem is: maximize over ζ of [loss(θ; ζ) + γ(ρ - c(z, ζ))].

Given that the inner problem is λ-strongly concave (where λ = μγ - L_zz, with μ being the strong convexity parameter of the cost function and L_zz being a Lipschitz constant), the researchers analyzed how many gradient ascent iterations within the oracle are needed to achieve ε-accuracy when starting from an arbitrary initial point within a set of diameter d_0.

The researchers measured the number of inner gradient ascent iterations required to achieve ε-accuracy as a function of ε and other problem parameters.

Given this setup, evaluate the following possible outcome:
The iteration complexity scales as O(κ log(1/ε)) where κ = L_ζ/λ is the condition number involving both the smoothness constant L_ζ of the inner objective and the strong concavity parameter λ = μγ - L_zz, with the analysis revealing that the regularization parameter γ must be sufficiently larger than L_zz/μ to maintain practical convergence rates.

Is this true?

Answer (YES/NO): NO